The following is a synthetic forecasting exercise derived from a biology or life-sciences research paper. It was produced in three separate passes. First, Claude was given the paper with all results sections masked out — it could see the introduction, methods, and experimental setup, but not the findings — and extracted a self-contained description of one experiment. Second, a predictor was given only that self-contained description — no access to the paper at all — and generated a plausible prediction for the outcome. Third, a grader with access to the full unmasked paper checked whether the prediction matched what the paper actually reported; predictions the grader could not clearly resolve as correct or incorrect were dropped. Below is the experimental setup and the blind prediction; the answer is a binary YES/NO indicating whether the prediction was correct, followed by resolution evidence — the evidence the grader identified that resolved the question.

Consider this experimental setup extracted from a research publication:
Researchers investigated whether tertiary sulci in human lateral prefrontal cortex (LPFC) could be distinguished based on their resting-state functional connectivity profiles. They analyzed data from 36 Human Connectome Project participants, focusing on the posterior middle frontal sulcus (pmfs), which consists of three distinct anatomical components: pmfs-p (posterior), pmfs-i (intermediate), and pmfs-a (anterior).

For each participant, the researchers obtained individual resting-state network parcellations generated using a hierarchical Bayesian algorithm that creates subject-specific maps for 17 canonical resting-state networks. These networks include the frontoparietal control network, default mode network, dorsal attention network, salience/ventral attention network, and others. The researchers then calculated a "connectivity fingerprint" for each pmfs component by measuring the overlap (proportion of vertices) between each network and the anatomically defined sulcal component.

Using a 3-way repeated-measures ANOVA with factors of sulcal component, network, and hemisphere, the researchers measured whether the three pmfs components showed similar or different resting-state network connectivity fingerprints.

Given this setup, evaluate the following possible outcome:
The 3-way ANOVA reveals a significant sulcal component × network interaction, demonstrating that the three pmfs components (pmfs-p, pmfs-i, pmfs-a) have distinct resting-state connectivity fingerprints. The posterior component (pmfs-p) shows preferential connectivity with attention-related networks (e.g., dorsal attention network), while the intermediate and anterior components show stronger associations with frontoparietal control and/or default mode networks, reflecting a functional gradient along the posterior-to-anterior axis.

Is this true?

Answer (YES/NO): NO